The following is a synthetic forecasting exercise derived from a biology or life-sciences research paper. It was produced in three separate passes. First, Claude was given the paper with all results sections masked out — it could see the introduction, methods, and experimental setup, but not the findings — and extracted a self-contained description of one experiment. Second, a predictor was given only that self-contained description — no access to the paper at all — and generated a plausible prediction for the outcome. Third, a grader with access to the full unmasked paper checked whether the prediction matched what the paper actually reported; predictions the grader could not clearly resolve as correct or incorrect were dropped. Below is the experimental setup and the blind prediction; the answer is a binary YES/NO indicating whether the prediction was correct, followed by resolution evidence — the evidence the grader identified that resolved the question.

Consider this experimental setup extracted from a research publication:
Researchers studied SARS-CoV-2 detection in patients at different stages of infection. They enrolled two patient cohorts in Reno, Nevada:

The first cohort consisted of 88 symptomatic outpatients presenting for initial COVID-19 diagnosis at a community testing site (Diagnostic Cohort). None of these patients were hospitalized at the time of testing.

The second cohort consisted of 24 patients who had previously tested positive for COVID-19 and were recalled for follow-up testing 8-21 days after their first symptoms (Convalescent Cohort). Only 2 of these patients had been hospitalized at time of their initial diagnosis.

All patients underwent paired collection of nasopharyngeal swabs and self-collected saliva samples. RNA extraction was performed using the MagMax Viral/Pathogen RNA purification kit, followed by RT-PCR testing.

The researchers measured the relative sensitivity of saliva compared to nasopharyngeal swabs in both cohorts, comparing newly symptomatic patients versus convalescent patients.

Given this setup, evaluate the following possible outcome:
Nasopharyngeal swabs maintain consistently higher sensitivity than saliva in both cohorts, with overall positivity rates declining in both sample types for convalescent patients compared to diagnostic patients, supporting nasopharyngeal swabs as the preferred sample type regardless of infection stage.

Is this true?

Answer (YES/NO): YES